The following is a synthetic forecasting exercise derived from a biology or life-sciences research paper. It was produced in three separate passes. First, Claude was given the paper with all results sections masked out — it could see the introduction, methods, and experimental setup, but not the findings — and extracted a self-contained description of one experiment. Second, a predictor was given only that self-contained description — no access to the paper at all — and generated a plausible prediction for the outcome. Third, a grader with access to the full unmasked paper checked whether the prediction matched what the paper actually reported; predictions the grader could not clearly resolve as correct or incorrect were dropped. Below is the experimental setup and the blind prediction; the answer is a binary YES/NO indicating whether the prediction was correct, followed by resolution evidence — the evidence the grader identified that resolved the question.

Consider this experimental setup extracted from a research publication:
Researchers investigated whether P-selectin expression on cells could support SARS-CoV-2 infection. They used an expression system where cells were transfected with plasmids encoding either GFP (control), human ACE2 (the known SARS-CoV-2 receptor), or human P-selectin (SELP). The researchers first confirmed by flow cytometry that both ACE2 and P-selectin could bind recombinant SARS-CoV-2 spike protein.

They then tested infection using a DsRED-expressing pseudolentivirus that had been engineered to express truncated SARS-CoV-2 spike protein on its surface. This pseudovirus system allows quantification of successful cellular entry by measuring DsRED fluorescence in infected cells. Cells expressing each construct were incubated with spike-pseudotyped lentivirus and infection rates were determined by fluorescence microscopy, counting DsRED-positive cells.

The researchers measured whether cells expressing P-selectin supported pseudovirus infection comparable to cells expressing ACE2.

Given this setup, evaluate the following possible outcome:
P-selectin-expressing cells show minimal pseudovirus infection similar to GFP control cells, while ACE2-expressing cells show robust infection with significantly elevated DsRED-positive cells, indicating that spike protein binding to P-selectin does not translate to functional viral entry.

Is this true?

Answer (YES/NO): YES